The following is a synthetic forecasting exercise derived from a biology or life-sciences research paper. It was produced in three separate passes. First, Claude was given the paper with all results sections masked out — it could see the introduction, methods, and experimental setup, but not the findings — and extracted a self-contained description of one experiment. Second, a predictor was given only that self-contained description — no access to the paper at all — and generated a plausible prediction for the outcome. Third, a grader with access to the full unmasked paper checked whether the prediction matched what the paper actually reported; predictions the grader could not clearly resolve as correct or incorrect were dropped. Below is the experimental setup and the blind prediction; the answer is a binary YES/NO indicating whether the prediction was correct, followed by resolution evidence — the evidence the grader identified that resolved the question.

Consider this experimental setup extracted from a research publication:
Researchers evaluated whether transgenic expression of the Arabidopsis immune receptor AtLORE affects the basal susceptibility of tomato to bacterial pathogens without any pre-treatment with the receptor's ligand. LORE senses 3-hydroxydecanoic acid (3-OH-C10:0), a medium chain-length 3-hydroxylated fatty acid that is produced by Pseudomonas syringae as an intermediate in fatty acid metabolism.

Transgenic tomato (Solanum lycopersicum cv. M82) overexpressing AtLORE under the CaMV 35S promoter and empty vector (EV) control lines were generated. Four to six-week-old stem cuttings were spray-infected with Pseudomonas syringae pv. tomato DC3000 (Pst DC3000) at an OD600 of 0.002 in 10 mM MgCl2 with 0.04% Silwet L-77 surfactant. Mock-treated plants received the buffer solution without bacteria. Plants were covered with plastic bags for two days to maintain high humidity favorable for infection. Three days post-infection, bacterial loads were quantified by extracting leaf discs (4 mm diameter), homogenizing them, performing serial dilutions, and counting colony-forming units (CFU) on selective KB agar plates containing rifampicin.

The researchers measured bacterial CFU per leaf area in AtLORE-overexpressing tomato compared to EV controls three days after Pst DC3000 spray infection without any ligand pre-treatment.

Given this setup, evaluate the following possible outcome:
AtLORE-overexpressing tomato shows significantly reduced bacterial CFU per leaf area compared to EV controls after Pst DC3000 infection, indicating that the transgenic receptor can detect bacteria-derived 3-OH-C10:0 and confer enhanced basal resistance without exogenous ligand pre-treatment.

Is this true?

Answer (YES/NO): YES